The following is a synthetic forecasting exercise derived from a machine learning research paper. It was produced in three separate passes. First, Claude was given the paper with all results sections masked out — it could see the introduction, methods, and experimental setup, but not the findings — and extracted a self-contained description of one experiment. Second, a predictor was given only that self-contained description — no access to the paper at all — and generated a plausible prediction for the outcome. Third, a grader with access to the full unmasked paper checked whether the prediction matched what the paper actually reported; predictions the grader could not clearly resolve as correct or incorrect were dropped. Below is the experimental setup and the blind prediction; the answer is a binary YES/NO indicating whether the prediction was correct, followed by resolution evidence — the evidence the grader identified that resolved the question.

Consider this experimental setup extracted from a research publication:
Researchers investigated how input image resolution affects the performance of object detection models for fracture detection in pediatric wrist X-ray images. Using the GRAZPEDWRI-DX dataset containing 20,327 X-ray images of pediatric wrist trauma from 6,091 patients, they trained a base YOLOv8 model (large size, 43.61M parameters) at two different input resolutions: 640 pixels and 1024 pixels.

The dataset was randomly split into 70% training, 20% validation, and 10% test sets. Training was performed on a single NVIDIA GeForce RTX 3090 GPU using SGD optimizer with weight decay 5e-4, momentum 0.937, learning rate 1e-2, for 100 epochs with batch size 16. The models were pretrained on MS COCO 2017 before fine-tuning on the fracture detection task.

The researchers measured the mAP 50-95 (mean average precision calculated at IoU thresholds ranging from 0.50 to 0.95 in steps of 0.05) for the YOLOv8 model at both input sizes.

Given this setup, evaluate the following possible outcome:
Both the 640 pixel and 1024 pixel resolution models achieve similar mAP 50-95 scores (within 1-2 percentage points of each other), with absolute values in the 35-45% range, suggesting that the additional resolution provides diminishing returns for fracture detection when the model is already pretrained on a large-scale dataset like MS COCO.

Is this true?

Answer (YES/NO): YES